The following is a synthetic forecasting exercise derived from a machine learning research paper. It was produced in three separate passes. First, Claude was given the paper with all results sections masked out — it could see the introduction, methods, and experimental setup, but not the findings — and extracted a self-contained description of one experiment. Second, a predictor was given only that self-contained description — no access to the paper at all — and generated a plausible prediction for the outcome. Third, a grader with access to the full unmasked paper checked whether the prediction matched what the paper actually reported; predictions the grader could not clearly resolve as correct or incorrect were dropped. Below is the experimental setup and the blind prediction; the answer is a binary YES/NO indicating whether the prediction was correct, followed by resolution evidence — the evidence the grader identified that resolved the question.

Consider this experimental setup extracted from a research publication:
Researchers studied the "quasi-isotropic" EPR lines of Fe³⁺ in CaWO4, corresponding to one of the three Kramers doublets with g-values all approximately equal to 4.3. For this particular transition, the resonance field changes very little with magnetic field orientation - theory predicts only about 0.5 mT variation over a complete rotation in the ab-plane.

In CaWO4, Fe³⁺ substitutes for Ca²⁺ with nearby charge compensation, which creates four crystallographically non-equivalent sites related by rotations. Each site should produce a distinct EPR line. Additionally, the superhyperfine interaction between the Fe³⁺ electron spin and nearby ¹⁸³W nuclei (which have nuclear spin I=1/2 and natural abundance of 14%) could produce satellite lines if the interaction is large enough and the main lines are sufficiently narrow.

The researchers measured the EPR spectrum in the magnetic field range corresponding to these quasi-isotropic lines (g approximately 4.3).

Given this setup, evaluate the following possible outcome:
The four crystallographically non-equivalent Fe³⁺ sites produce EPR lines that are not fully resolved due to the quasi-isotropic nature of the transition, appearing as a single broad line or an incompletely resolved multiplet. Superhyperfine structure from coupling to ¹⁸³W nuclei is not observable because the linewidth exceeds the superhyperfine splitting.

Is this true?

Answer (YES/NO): NO